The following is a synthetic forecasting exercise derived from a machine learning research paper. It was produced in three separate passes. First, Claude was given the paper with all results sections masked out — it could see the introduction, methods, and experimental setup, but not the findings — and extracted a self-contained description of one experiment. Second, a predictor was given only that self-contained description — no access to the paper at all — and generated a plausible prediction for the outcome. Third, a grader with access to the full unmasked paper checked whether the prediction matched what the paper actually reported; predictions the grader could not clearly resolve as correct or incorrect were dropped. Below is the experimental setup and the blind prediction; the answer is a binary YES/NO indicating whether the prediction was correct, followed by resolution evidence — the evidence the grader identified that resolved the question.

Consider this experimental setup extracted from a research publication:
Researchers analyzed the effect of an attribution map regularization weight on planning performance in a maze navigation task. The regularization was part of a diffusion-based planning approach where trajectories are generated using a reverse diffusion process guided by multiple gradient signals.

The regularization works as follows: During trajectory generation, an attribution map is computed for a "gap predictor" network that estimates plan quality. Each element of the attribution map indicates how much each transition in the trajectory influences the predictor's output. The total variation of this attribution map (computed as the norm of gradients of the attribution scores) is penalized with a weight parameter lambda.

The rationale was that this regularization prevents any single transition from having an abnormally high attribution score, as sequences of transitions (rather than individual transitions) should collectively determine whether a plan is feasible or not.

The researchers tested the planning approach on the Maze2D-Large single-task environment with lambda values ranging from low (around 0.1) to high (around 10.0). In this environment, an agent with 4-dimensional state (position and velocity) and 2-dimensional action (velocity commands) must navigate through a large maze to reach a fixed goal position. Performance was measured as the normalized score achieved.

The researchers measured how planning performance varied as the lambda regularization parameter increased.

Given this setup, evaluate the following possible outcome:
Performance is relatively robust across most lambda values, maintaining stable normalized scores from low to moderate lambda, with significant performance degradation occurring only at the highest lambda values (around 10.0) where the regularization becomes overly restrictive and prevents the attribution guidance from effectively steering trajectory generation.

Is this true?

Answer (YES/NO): NO